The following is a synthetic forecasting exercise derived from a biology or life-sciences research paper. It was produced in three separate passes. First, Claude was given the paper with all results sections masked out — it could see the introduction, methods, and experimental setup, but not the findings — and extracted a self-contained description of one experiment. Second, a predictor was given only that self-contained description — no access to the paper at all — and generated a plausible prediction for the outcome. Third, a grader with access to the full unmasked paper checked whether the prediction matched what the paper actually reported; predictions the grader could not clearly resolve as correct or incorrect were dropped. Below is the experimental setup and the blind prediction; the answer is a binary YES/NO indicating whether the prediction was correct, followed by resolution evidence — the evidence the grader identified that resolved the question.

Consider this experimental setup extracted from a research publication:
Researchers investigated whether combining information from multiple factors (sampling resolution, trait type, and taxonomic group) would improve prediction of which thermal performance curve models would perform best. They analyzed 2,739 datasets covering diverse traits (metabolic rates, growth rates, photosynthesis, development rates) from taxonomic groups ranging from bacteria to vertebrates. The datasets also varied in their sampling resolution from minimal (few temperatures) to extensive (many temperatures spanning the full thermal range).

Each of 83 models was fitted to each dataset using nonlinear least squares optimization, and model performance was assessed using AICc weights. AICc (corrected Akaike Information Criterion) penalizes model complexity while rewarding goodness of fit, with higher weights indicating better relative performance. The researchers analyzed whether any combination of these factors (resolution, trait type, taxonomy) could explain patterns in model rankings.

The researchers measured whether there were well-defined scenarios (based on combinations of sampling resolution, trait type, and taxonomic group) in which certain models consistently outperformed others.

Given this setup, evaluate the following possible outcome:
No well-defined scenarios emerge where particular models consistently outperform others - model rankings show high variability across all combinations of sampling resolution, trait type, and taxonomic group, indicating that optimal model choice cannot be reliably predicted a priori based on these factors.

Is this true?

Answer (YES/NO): YES